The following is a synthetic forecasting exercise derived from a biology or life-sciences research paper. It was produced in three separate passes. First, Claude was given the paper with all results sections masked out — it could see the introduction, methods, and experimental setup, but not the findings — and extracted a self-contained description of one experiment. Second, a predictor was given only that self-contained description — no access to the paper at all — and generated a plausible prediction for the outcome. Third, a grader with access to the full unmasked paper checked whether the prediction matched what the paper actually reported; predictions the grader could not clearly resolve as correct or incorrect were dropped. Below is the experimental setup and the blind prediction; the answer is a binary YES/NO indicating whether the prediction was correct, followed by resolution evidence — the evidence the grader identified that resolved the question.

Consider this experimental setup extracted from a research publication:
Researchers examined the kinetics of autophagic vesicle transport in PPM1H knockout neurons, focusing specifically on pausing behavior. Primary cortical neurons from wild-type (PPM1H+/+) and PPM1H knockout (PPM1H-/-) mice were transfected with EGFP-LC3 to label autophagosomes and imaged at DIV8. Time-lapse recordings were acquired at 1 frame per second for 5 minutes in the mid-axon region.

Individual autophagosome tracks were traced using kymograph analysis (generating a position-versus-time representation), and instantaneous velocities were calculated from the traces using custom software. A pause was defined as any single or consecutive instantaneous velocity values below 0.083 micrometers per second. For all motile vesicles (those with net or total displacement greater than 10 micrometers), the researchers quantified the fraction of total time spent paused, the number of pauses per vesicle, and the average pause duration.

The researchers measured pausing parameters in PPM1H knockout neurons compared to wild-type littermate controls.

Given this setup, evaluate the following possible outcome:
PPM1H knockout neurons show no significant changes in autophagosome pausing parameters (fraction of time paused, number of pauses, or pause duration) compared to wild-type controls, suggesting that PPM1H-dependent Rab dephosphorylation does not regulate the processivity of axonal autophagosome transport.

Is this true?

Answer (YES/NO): NO